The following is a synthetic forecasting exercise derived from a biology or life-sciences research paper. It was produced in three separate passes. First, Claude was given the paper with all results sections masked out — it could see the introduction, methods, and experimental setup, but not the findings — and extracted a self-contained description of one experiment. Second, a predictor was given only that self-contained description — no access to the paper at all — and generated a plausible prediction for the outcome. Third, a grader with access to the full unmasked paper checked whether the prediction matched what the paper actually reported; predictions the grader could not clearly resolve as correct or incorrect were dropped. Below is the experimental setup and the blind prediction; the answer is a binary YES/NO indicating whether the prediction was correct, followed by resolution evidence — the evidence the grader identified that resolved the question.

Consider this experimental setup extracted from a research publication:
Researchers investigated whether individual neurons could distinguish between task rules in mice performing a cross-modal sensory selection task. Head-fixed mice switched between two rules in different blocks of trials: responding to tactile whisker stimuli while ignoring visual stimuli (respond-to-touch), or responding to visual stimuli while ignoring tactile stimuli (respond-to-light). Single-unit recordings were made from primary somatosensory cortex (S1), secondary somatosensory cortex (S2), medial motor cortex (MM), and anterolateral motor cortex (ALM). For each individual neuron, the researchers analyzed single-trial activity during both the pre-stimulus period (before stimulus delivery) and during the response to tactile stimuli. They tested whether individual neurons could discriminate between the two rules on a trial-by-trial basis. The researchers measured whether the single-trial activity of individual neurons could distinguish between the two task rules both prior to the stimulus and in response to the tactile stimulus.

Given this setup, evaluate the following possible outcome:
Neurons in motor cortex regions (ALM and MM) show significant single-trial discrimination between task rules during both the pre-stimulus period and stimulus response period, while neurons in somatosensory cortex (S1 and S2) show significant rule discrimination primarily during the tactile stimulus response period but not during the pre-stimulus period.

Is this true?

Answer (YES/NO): NO